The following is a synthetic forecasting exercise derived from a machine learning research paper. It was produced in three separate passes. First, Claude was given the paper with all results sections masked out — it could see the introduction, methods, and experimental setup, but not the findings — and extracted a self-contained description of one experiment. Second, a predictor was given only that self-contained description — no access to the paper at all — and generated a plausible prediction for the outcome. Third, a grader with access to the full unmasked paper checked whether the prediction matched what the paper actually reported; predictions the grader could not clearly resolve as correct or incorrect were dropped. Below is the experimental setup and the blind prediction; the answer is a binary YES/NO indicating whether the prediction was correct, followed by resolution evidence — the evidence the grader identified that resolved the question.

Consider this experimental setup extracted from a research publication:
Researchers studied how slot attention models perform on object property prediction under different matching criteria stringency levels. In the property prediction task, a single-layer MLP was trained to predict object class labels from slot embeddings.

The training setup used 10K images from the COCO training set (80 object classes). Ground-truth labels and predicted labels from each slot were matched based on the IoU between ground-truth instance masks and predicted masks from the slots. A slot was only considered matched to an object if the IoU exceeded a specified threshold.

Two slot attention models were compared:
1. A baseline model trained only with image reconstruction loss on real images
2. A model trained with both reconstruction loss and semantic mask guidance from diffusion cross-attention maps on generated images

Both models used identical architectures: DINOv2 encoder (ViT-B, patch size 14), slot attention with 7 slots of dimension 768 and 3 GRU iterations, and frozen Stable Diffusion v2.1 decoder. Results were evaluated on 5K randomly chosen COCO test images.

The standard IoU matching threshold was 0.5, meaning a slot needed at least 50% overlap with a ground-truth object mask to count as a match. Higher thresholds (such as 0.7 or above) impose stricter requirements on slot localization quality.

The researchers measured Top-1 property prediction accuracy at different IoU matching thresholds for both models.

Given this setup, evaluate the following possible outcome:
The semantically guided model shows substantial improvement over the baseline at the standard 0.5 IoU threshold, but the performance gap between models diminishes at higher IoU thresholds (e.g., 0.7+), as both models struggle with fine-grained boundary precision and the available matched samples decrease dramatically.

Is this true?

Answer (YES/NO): NO